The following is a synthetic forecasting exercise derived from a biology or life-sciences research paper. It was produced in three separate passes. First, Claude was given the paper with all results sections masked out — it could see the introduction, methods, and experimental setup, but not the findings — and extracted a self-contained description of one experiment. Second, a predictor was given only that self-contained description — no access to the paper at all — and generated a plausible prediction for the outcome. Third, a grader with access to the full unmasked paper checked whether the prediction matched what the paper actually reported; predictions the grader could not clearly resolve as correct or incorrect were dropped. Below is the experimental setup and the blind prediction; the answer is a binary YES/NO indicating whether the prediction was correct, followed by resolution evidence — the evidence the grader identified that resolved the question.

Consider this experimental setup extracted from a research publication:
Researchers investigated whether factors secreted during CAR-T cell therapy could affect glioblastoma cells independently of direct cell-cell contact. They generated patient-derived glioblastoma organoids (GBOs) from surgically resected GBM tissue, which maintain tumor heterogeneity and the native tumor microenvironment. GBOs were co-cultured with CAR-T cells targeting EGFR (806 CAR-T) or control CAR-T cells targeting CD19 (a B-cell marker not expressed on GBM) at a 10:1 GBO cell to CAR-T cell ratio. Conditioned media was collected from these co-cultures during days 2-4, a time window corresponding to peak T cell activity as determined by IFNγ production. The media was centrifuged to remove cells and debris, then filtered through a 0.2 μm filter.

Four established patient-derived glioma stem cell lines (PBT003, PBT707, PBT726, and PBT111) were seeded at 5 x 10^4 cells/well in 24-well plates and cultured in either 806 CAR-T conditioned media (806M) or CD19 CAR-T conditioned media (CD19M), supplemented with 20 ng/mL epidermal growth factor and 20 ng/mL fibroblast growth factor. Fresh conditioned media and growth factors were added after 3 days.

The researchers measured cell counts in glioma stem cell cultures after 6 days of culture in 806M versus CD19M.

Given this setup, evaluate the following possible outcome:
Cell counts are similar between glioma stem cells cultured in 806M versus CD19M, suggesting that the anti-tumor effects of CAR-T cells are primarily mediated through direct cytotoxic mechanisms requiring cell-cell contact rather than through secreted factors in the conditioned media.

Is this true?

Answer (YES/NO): NO